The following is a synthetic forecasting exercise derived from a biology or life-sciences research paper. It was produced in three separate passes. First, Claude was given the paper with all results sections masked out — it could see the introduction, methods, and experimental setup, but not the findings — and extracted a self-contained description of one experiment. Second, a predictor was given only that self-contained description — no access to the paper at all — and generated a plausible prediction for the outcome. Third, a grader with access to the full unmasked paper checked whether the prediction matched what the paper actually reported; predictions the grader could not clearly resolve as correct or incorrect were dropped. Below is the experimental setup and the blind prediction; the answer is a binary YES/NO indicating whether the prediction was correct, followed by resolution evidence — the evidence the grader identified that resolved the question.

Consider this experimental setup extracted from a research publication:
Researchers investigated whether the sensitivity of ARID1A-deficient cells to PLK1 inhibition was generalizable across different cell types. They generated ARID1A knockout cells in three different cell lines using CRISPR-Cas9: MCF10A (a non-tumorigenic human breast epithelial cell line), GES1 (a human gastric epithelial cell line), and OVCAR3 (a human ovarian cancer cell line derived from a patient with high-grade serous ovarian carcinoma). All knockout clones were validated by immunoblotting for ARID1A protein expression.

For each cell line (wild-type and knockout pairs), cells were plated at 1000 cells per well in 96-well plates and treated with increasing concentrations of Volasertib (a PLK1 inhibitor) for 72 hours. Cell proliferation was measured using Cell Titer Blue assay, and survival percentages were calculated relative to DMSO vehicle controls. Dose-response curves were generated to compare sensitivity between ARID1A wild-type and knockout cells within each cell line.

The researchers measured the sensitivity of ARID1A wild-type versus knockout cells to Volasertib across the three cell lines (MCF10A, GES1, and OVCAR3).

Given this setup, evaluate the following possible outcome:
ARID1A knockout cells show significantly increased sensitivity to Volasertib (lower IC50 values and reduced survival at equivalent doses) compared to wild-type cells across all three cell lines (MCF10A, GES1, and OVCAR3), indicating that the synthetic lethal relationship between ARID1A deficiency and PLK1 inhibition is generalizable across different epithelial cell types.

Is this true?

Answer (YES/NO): YES